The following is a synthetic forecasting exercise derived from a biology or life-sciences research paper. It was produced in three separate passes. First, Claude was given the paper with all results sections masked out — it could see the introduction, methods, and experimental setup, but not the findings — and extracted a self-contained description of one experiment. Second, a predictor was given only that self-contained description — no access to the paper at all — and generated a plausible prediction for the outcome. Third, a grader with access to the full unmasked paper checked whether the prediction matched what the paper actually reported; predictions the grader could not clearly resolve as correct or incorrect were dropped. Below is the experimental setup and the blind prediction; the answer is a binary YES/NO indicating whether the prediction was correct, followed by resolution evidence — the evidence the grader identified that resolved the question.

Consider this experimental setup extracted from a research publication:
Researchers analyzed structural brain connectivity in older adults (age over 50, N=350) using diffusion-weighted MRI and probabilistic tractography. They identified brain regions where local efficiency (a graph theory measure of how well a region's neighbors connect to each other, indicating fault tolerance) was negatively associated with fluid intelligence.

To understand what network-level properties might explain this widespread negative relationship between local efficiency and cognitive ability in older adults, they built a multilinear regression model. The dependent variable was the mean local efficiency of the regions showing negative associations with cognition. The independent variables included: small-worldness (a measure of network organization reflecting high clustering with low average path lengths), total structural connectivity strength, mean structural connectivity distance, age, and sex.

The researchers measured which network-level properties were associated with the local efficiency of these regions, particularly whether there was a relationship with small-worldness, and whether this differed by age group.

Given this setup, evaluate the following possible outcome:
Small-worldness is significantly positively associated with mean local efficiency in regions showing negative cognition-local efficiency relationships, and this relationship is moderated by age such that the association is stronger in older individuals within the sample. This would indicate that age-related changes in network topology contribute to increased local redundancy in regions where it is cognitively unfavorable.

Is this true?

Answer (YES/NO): YES